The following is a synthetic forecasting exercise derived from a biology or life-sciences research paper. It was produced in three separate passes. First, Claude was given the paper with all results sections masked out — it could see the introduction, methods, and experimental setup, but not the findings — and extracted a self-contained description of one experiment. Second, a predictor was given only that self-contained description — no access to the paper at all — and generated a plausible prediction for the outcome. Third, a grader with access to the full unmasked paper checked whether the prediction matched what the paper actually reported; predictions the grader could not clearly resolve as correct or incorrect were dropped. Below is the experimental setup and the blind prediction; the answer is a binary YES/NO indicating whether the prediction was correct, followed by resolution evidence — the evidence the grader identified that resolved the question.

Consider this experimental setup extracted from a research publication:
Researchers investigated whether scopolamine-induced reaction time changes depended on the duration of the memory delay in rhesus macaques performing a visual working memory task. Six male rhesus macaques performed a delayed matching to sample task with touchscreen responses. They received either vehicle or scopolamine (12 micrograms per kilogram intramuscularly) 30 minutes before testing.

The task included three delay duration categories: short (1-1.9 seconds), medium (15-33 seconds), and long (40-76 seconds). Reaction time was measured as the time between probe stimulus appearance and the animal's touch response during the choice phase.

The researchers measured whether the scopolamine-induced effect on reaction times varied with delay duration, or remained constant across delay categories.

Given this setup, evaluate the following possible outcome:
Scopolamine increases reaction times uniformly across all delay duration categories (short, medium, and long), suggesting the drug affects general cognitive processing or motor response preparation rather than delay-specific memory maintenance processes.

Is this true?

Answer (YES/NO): YES